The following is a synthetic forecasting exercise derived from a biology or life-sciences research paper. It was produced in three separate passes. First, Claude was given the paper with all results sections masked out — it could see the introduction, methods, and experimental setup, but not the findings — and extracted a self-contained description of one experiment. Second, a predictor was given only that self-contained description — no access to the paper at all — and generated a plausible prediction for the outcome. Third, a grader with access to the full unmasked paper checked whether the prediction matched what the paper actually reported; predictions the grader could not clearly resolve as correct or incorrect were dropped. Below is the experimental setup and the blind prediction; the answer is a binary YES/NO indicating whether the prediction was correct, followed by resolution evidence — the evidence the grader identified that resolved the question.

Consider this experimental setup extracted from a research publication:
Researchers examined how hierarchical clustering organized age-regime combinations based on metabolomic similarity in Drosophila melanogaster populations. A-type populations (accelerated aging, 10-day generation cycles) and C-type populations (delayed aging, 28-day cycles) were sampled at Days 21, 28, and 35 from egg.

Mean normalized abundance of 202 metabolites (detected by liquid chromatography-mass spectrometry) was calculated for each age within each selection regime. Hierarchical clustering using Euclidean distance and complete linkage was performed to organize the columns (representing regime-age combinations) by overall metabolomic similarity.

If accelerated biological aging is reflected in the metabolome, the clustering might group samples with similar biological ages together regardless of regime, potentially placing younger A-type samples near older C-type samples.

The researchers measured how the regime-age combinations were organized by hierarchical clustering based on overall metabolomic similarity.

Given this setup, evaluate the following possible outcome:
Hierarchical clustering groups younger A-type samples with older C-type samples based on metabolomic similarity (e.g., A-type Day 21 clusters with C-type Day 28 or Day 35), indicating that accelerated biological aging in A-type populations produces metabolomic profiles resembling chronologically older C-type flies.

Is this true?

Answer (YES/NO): NO